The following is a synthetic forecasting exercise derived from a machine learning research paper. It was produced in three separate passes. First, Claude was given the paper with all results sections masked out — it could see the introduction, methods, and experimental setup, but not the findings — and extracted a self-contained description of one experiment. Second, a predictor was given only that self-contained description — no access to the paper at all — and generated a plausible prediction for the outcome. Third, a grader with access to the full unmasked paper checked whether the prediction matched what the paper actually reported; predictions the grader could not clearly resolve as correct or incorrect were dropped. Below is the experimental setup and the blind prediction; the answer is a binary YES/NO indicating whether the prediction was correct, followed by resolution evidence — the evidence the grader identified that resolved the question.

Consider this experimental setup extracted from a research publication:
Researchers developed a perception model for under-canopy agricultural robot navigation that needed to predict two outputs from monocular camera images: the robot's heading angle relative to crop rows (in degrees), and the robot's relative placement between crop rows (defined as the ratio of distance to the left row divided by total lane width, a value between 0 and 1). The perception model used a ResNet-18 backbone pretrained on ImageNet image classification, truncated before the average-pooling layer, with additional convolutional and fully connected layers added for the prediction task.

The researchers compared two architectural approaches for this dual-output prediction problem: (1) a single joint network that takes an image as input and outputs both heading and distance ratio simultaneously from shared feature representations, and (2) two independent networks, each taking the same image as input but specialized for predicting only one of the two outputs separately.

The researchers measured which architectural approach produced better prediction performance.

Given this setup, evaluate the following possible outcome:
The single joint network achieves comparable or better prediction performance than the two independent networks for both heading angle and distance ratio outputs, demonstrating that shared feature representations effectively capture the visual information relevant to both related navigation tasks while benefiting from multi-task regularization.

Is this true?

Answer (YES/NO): NO